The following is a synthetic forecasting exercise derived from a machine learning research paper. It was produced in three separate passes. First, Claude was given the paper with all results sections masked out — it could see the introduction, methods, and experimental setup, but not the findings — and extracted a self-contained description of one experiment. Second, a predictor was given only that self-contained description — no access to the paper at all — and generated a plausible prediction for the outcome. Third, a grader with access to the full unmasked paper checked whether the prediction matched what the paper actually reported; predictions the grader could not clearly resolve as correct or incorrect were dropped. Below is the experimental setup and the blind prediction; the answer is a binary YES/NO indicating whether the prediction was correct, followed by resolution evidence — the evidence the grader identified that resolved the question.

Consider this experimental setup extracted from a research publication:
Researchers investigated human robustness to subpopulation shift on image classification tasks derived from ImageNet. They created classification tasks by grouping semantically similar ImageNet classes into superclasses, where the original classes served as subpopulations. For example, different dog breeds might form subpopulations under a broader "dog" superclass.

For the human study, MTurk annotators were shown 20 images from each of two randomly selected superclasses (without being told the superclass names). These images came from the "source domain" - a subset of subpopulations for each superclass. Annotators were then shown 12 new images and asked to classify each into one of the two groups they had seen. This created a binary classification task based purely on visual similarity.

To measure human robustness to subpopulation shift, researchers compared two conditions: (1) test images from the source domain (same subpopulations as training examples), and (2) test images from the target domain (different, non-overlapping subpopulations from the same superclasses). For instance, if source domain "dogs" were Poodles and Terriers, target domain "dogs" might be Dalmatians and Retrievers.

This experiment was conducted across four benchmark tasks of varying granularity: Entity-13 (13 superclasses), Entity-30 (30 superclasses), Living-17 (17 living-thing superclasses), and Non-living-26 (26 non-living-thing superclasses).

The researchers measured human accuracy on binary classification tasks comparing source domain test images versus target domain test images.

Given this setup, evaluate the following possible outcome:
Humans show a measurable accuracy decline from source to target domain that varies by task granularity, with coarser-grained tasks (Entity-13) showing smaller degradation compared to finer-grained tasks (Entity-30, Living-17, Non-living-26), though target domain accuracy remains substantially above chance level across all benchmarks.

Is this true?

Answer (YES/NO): NO